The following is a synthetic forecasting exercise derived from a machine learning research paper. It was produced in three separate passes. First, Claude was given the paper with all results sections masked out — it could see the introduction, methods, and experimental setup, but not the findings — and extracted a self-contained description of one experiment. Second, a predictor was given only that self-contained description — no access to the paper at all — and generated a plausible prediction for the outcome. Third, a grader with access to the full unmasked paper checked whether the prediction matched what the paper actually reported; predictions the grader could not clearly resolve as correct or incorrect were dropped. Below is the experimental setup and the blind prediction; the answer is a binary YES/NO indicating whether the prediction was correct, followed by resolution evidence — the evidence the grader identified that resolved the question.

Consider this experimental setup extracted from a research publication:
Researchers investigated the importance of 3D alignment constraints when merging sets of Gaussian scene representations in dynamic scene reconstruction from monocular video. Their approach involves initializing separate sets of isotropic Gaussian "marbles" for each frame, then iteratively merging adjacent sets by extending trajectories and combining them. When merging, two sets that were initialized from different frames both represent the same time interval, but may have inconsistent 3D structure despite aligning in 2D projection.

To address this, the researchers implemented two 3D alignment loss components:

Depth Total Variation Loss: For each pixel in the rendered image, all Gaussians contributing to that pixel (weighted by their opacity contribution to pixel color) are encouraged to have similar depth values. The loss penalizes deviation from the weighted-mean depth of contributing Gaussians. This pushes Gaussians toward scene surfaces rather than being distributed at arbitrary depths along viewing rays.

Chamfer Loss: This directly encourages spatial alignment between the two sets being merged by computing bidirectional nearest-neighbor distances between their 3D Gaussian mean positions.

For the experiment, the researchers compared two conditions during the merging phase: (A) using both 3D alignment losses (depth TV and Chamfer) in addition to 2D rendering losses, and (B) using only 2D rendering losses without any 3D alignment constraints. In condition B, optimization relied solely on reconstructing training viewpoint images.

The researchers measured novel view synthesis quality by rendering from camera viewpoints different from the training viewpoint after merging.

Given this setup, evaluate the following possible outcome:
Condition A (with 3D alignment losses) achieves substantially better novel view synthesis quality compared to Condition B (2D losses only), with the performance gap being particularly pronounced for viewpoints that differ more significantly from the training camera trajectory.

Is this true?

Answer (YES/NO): NO